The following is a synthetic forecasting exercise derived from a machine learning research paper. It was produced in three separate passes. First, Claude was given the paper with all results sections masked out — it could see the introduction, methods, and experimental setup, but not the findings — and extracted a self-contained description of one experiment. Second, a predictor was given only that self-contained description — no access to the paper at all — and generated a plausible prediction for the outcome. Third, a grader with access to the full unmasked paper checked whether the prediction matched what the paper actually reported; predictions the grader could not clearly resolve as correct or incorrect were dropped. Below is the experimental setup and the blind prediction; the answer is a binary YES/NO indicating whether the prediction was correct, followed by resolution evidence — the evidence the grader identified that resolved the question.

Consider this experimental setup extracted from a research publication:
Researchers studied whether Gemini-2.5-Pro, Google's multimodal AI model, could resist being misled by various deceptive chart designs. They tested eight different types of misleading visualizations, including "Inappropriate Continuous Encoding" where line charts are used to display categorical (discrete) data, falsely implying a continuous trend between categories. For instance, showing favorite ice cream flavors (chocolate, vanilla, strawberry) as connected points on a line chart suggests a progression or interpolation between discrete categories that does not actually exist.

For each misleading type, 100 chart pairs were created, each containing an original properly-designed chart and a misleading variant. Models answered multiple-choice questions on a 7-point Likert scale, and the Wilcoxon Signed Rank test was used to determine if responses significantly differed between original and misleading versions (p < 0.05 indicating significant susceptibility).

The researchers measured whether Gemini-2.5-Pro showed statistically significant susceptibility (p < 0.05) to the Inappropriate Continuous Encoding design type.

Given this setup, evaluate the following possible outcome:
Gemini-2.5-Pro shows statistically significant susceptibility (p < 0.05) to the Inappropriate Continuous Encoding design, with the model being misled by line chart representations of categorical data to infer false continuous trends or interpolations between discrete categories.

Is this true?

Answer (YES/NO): NO